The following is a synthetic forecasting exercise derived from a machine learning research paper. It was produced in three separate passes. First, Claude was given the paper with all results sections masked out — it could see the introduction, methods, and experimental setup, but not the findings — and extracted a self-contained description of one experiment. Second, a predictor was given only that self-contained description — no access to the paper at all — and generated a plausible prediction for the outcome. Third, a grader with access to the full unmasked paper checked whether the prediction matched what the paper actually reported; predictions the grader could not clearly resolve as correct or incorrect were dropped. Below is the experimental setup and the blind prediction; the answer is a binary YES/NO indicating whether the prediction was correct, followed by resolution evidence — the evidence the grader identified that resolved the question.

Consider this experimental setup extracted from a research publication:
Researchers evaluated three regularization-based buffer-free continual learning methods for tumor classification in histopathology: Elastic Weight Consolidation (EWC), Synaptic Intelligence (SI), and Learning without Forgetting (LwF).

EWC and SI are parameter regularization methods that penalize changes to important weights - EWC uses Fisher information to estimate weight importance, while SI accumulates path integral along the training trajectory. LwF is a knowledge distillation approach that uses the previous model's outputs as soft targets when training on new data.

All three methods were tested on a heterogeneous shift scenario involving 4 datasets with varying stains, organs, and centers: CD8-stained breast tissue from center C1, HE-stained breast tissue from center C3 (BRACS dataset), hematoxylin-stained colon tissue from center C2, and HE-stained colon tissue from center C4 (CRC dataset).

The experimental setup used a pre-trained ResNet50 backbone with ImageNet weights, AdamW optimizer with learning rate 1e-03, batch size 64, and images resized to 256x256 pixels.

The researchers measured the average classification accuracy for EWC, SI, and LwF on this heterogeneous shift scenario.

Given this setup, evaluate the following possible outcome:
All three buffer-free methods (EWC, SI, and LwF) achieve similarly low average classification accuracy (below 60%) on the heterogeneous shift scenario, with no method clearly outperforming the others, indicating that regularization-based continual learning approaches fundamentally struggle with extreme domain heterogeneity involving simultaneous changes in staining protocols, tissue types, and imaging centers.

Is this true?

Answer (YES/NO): NO